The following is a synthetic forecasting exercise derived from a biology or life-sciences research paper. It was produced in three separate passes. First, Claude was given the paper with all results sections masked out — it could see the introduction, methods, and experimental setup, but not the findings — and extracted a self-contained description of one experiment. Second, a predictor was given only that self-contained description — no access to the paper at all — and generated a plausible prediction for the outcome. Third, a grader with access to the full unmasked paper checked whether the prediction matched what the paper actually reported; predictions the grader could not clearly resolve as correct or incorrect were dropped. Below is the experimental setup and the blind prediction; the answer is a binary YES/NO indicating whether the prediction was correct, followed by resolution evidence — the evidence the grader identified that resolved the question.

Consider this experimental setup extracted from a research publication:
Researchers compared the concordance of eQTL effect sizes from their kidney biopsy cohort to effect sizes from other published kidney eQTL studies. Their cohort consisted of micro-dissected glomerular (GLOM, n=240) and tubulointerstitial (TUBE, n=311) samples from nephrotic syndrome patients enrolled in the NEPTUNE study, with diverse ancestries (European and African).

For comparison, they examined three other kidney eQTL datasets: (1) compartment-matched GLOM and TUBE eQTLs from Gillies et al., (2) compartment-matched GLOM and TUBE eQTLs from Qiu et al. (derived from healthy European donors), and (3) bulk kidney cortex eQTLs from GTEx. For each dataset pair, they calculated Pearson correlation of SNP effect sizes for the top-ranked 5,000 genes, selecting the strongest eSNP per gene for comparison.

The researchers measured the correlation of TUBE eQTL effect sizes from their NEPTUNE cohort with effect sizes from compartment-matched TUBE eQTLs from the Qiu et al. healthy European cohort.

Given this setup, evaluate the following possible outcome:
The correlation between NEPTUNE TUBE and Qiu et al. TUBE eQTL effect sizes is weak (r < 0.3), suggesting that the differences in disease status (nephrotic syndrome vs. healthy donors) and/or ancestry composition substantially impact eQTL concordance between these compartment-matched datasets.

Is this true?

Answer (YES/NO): NO